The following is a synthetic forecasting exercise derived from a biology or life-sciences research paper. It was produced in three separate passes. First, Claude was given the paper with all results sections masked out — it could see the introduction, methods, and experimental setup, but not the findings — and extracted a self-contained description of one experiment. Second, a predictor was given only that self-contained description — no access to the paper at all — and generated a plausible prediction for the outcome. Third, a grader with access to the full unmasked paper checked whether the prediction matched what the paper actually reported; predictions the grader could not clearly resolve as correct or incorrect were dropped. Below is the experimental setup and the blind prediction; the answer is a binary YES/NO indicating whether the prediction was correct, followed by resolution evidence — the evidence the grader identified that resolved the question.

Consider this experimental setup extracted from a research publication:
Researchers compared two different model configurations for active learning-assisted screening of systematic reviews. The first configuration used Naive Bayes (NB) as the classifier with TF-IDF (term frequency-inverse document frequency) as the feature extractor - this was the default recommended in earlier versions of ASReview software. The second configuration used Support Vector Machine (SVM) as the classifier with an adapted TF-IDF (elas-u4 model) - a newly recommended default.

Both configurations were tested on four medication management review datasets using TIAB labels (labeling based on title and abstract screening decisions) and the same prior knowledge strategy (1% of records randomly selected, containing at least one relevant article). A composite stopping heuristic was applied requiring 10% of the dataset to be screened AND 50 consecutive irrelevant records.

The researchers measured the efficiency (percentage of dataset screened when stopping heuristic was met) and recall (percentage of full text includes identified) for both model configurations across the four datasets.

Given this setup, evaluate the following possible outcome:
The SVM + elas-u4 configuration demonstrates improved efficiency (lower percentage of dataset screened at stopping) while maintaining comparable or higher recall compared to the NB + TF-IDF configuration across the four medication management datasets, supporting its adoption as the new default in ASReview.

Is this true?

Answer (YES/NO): NO